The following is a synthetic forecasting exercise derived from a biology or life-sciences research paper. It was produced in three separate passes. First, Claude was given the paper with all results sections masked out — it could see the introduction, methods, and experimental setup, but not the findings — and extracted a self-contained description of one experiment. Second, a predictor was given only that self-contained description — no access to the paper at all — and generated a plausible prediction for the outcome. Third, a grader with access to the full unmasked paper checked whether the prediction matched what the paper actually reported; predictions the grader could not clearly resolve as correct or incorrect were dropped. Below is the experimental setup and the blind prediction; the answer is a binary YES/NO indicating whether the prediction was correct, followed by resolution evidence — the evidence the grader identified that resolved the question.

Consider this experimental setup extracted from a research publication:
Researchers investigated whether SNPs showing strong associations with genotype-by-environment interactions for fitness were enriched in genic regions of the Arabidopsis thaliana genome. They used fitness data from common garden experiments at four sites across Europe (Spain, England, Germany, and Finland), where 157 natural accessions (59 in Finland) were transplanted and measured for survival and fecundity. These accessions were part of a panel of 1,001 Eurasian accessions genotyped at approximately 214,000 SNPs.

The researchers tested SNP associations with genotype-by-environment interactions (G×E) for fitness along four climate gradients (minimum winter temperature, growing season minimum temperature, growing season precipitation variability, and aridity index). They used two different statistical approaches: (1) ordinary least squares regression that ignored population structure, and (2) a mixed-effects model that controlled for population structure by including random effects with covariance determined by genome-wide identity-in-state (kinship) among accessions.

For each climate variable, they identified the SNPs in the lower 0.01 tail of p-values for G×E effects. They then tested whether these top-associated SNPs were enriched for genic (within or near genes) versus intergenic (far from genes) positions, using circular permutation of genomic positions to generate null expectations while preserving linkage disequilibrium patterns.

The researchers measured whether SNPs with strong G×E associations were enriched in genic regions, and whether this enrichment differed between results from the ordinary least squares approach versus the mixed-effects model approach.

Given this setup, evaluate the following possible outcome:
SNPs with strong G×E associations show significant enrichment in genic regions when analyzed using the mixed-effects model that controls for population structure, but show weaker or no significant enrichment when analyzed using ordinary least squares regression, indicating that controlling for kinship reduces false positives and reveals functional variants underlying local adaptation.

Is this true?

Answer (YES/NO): YES